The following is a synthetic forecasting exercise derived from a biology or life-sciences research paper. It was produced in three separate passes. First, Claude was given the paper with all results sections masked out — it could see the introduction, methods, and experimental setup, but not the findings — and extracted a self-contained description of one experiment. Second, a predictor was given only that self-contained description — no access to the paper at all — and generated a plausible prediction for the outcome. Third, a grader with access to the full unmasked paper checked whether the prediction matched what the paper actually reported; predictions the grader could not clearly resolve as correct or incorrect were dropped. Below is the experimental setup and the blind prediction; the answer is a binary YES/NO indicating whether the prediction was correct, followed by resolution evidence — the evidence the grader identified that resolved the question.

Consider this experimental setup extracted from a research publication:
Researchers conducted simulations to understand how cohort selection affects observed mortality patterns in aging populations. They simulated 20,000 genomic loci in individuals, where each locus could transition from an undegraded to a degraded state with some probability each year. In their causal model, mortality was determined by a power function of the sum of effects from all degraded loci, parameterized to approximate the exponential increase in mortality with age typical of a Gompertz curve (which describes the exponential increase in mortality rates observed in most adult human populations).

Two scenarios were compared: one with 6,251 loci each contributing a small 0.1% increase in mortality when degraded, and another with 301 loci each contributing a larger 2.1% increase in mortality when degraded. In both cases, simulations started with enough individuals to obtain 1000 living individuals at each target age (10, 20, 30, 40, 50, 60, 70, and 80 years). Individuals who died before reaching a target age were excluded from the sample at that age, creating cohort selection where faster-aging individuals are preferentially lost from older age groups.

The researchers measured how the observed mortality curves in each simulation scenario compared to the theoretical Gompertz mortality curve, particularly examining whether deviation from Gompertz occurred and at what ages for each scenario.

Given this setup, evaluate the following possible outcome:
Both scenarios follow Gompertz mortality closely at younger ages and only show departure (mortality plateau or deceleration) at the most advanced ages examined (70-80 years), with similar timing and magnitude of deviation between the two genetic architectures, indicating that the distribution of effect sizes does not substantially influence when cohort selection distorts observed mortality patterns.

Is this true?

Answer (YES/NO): NO